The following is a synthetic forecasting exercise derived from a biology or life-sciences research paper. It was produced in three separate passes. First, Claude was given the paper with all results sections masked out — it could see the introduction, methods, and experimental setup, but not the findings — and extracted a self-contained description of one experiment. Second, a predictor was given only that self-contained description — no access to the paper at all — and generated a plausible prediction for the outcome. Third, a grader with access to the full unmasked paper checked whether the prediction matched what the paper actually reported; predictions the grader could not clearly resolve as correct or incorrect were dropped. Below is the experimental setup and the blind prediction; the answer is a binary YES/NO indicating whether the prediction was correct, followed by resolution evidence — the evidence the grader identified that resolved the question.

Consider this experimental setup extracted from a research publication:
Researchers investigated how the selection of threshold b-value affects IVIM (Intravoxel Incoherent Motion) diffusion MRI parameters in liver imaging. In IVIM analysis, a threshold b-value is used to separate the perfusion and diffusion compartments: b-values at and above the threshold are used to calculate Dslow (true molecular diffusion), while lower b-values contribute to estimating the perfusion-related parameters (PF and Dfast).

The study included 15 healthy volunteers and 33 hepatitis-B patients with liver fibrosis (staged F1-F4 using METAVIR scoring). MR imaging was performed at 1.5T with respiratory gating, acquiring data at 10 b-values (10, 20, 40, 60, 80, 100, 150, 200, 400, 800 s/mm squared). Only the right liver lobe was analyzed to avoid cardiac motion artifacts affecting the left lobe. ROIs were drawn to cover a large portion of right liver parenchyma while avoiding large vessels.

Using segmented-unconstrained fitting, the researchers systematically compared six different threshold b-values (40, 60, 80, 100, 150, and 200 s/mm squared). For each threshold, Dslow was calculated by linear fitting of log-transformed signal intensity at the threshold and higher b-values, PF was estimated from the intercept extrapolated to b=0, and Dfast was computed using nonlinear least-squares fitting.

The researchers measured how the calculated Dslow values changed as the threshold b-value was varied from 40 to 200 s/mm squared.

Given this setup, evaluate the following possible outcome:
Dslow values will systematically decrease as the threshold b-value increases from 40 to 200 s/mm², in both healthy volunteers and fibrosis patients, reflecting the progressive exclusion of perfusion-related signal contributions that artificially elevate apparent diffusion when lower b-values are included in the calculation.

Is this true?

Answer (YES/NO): YES